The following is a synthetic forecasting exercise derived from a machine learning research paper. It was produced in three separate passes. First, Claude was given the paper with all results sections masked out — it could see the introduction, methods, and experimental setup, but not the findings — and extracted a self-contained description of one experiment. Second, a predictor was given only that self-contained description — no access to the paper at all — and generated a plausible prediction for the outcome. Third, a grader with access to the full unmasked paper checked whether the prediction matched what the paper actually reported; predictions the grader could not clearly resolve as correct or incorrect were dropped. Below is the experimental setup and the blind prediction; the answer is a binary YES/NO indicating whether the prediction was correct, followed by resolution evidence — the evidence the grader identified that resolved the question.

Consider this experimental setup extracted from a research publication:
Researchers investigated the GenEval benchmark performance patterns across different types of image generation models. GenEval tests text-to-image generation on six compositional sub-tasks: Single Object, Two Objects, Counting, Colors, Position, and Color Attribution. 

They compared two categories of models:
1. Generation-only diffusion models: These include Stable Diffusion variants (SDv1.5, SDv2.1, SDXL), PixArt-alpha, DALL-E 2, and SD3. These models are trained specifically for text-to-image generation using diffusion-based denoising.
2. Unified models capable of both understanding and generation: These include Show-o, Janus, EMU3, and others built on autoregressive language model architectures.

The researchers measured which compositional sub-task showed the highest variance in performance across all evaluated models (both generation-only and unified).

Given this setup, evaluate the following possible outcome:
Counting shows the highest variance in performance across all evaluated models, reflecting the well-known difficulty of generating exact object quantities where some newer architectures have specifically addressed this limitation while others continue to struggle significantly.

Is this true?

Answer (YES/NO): NO